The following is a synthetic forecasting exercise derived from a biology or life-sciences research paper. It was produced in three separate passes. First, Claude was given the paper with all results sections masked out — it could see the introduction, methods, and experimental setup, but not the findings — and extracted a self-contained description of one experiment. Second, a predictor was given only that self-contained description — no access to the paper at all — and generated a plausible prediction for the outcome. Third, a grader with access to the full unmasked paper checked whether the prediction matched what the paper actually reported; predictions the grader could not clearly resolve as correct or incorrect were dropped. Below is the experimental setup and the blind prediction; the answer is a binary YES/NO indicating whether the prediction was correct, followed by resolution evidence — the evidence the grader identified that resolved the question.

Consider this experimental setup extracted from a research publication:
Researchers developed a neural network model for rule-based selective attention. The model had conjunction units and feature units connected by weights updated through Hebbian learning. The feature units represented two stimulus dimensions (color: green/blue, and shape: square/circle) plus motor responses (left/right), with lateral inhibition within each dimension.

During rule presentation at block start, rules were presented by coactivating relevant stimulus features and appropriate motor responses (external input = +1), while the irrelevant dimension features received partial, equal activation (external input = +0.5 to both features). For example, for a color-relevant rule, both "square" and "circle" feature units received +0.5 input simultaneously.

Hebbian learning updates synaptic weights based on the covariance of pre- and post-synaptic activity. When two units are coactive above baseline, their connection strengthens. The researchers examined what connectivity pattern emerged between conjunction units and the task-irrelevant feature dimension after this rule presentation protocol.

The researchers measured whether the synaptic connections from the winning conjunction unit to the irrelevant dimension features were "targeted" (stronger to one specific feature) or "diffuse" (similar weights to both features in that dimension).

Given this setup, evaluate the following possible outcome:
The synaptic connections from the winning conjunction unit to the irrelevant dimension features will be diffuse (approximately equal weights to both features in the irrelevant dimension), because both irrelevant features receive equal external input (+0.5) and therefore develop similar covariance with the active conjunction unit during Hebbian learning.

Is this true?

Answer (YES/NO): YES